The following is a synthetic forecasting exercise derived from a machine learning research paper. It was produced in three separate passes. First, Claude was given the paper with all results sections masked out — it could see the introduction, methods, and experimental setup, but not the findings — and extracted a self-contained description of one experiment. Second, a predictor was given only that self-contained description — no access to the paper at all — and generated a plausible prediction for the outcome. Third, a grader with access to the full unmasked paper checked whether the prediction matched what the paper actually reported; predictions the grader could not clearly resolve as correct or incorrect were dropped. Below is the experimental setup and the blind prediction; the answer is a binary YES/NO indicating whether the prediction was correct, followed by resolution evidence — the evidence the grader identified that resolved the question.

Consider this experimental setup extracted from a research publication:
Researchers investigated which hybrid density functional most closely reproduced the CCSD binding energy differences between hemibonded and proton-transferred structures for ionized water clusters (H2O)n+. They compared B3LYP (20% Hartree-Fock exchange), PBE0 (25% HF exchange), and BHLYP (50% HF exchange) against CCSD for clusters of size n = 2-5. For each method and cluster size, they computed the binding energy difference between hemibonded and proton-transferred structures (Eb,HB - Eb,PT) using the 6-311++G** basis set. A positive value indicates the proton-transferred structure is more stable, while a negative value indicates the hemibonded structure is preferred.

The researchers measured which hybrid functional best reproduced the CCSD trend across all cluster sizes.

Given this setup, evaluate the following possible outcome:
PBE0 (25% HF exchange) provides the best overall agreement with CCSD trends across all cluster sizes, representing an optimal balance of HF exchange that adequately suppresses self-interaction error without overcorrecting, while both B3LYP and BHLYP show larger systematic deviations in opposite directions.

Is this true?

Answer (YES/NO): NO